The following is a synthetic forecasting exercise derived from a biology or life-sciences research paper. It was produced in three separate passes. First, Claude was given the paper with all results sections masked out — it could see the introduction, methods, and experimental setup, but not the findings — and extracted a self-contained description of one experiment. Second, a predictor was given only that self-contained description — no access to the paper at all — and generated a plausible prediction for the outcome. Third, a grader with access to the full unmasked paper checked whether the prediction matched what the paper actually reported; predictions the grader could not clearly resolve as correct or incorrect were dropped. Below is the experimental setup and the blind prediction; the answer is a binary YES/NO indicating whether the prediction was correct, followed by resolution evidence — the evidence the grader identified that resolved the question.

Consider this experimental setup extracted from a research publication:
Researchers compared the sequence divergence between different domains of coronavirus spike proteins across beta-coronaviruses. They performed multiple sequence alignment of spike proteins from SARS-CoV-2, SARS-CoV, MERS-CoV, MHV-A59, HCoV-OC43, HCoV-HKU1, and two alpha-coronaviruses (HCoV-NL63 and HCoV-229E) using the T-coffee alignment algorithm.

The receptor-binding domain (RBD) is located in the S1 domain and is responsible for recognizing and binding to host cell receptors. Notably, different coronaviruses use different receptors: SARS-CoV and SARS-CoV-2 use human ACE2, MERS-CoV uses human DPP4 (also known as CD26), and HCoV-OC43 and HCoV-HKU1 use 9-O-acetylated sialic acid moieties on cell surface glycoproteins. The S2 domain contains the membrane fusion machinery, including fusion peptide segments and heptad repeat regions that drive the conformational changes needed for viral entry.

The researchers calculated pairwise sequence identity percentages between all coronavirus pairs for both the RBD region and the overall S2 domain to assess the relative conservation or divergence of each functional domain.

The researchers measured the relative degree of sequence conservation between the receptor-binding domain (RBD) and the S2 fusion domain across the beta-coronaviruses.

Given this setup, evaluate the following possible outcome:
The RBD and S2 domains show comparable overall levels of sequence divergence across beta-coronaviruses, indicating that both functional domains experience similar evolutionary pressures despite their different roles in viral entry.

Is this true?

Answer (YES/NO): NO